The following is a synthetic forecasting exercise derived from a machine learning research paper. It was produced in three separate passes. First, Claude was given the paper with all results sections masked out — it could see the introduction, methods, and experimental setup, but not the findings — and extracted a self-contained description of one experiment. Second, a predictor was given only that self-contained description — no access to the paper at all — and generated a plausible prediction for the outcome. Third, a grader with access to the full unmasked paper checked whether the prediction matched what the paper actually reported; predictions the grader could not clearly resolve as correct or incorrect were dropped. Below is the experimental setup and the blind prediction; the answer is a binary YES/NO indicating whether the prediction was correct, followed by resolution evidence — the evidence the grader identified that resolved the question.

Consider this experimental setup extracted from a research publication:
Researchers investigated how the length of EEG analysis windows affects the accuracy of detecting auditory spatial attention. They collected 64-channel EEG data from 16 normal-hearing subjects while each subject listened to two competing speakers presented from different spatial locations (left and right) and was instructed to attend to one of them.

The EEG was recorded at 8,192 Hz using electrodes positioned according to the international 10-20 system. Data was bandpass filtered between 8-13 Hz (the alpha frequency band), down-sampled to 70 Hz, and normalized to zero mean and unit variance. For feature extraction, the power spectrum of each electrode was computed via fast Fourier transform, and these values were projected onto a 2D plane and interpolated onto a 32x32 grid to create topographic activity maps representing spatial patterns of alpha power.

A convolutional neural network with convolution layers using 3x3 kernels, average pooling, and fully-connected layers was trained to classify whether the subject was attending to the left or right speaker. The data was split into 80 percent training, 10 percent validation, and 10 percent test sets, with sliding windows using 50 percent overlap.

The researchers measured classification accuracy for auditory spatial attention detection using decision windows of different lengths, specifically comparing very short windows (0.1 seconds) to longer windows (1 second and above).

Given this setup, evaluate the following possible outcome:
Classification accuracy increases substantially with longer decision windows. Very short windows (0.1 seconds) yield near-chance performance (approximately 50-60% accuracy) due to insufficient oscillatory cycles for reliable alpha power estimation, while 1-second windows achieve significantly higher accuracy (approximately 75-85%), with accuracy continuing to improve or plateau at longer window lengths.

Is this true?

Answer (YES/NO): NO